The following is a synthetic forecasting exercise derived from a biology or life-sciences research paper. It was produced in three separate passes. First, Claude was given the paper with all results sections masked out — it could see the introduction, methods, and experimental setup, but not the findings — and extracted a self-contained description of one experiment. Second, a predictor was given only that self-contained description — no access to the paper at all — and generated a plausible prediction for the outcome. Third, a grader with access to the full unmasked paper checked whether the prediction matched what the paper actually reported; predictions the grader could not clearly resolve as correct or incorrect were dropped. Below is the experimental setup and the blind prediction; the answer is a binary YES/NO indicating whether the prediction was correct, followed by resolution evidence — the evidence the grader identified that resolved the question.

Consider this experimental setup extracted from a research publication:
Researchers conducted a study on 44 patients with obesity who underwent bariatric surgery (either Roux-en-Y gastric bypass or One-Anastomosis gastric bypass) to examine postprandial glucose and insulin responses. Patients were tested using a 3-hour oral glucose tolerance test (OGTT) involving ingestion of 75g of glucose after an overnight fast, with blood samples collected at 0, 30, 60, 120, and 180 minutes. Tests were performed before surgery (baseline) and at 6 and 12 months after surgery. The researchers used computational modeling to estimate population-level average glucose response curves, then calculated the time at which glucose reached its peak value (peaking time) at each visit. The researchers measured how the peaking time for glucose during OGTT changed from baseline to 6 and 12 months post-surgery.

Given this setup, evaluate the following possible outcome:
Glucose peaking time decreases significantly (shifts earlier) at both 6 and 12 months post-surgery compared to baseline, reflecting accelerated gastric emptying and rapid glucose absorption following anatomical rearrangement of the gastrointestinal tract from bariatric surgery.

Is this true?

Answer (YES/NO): YES